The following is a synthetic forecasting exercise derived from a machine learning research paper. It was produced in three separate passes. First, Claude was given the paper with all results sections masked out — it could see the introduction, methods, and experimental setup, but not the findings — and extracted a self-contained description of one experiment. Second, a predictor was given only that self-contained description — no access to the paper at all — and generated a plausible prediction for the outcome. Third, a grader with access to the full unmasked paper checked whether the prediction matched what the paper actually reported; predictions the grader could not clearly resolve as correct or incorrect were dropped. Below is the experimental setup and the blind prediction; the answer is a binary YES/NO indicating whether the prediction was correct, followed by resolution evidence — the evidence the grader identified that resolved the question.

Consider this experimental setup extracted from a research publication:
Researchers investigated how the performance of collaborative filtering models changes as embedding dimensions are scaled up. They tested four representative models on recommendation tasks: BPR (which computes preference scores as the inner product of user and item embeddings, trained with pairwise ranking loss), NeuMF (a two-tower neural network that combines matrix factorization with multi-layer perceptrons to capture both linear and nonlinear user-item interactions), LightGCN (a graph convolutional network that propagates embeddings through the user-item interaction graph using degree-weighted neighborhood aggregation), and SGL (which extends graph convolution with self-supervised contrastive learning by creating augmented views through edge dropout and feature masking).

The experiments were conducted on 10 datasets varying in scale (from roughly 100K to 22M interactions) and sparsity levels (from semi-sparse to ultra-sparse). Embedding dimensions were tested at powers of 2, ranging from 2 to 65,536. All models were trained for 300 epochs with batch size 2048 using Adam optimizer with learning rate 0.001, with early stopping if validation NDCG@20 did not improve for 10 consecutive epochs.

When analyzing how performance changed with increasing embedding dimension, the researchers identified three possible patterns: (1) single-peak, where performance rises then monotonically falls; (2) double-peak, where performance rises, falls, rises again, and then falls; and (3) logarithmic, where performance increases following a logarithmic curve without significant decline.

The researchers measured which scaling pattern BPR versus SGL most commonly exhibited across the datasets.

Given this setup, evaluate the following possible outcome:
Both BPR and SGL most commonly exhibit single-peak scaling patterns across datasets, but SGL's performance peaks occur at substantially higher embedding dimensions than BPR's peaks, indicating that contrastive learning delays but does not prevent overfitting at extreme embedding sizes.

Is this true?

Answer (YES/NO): NO